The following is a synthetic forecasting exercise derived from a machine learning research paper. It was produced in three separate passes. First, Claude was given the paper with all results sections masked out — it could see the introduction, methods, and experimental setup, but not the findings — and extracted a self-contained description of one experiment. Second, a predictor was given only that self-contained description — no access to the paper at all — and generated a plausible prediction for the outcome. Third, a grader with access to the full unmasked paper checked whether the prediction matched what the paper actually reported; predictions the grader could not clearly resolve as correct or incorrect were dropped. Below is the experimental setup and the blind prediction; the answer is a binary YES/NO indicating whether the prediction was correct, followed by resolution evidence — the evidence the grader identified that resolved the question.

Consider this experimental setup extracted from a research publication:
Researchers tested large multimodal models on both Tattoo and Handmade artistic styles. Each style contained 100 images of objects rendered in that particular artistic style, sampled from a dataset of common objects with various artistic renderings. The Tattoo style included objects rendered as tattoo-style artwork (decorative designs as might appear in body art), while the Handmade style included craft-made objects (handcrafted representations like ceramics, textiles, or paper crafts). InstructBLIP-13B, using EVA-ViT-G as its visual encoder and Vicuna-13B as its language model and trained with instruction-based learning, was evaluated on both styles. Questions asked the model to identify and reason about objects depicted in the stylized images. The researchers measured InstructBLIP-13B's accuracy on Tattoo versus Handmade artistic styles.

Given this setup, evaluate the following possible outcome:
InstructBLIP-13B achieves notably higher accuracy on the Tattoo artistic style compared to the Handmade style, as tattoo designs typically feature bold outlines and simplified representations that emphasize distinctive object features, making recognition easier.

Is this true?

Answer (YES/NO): YES